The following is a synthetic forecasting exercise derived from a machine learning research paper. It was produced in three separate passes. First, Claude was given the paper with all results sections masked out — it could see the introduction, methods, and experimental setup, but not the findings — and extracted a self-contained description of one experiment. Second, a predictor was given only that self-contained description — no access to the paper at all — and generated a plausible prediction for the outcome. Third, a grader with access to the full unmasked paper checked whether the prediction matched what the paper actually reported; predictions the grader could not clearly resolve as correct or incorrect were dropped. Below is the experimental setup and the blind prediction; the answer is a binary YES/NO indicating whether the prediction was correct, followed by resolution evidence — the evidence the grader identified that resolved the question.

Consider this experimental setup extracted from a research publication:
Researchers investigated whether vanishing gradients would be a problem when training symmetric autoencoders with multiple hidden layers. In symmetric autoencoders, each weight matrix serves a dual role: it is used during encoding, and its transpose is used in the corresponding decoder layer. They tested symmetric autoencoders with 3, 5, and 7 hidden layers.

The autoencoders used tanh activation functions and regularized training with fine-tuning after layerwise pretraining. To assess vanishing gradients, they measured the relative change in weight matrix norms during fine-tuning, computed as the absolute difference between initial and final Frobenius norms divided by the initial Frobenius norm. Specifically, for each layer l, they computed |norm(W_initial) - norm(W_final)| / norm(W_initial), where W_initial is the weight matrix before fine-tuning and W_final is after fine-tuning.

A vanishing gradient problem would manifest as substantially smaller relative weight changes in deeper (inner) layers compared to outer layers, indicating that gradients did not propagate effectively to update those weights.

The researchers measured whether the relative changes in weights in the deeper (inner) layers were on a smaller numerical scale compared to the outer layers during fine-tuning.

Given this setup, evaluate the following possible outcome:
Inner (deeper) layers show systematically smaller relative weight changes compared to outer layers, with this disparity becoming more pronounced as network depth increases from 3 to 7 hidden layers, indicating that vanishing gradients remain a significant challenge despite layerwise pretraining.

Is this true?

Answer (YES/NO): NO